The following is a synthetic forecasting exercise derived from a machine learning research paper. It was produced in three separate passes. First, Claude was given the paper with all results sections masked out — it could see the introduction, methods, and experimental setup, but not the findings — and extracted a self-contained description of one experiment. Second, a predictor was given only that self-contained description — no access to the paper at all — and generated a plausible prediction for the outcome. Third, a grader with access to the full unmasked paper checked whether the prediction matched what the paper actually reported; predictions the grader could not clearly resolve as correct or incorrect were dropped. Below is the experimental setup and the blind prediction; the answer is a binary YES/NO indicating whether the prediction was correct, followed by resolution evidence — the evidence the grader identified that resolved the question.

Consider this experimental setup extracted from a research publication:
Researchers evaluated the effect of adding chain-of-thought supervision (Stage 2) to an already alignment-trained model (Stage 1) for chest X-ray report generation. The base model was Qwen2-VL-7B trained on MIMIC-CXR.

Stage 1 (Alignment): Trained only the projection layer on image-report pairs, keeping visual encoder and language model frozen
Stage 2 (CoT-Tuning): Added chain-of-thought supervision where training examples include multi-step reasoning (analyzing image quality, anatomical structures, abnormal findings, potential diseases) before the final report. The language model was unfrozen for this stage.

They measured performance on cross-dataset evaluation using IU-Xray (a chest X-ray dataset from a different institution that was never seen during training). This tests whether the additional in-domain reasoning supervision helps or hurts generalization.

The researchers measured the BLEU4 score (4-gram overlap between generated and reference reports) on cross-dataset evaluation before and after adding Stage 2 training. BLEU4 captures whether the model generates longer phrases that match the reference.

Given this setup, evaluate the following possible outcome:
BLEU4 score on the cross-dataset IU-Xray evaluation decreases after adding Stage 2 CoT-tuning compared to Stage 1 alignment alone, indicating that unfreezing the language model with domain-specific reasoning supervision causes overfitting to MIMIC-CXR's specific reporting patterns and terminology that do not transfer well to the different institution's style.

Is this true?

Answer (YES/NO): YES